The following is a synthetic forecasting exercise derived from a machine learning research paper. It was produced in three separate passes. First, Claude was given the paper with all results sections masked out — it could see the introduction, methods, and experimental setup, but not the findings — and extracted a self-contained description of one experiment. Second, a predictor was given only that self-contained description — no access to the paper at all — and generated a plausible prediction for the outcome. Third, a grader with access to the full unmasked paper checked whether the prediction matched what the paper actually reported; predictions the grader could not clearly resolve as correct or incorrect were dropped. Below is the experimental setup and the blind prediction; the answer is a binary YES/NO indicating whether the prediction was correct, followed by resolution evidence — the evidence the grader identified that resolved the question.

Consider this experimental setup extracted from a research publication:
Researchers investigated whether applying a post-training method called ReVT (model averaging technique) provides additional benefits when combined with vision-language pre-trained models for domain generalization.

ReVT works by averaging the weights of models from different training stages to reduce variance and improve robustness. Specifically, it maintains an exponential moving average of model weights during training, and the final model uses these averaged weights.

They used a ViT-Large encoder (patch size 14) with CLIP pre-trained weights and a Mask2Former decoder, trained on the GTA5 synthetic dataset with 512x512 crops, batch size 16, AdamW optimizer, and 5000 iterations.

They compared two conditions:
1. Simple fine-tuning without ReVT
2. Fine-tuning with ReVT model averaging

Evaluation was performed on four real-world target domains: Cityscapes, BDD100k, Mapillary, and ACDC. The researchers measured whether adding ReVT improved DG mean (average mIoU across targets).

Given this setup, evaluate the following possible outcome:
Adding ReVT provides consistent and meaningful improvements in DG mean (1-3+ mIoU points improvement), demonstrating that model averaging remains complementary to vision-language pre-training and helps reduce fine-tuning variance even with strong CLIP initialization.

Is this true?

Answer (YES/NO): NO